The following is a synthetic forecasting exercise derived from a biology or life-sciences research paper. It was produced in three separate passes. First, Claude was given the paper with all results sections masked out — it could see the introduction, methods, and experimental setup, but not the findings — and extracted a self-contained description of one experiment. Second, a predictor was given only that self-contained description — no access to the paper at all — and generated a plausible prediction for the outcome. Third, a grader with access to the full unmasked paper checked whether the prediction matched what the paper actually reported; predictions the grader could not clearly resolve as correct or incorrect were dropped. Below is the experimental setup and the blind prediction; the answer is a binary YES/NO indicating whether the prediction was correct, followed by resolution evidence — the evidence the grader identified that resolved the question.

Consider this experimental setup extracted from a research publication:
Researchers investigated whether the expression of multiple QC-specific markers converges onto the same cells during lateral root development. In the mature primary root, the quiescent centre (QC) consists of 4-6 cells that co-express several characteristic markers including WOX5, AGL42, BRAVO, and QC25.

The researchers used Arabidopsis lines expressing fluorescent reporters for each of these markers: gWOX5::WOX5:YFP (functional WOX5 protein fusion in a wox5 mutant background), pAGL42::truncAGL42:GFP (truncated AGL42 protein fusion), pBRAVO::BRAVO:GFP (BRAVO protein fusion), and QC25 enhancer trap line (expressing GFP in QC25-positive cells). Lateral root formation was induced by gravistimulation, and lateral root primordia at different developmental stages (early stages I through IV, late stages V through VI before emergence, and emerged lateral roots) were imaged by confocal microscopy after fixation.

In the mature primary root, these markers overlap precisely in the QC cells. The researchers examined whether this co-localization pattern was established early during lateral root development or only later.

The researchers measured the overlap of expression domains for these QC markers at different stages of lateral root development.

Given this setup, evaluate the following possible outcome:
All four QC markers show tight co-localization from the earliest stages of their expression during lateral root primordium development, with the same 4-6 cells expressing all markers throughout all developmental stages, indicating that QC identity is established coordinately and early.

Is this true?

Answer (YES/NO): NO